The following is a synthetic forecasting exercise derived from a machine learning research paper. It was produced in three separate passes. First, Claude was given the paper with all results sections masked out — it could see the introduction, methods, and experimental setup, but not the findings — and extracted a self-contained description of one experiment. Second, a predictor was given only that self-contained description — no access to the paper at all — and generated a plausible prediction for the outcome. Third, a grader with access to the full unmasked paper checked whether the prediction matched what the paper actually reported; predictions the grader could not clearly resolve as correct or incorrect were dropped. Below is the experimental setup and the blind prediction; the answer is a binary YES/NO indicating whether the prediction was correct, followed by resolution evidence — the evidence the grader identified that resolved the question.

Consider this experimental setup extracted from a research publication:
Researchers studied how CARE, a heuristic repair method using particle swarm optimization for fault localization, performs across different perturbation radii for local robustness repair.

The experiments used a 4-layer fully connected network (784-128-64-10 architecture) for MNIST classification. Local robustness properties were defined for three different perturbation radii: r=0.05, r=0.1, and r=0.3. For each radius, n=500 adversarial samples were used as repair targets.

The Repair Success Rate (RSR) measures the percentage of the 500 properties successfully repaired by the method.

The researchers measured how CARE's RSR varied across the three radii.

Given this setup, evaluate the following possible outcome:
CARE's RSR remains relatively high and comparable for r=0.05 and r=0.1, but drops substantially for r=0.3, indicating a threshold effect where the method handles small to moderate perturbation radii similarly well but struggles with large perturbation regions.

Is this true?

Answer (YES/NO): NO